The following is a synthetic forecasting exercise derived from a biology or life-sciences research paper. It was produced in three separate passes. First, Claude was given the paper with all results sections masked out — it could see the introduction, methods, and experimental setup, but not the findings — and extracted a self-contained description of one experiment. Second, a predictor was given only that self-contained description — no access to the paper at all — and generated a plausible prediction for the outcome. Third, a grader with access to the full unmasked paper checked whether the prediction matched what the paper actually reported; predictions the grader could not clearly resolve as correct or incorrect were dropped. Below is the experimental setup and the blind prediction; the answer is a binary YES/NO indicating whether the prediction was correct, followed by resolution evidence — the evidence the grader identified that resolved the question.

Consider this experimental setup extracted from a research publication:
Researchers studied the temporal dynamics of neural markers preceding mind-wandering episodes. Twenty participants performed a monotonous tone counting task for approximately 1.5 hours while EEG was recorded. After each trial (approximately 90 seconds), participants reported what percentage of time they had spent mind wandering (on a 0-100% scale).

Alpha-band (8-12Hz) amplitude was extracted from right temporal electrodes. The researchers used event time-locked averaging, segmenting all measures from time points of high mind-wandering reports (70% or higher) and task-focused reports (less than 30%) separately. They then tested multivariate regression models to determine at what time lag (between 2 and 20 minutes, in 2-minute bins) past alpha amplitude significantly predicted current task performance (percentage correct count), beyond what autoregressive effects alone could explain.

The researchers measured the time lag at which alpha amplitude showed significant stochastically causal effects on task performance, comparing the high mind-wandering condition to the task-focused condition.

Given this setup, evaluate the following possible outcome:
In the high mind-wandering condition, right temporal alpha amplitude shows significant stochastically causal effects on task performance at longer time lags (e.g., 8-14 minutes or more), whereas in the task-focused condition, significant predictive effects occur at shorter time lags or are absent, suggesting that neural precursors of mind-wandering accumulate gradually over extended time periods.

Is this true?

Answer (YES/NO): NO